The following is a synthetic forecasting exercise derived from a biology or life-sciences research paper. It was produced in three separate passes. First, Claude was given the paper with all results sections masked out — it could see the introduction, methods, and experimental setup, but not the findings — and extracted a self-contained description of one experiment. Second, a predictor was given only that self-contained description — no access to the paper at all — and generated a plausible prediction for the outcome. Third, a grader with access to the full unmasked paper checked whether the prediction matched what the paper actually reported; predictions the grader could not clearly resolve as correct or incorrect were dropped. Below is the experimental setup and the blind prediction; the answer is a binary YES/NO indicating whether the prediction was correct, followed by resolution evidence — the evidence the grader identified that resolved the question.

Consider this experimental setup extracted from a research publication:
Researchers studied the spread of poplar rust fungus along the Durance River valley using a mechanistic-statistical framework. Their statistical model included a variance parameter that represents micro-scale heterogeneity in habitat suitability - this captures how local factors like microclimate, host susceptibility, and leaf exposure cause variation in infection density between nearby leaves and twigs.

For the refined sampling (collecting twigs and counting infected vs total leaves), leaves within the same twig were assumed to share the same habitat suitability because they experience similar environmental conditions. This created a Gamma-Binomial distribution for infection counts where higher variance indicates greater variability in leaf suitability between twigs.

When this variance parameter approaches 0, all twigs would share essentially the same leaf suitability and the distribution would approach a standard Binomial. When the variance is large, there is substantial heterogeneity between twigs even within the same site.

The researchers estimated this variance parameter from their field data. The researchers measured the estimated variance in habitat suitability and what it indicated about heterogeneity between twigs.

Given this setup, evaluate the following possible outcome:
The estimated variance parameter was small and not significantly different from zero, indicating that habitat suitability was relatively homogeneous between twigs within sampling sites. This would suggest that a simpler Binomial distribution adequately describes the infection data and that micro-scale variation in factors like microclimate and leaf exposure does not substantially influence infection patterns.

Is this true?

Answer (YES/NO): NO